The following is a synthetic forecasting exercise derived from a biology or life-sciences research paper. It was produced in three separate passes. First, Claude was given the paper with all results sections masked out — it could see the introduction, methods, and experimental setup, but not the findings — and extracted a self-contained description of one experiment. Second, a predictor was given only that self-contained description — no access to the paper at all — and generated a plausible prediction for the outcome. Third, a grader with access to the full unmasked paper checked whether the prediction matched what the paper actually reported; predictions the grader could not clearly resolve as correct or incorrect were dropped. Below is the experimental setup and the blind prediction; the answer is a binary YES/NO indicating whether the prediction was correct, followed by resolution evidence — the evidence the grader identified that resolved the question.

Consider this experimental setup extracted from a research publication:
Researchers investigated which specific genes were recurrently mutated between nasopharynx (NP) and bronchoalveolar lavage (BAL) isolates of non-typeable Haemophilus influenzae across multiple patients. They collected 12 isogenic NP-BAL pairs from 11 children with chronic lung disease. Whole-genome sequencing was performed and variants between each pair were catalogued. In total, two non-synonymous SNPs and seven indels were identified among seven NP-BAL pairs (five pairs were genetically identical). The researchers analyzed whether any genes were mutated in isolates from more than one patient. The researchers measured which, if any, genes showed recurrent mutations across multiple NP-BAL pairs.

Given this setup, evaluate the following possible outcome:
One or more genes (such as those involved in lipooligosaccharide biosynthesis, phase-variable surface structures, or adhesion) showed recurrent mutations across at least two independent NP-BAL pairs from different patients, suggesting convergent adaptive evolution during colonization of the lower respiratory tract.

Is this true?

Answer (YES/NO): YES